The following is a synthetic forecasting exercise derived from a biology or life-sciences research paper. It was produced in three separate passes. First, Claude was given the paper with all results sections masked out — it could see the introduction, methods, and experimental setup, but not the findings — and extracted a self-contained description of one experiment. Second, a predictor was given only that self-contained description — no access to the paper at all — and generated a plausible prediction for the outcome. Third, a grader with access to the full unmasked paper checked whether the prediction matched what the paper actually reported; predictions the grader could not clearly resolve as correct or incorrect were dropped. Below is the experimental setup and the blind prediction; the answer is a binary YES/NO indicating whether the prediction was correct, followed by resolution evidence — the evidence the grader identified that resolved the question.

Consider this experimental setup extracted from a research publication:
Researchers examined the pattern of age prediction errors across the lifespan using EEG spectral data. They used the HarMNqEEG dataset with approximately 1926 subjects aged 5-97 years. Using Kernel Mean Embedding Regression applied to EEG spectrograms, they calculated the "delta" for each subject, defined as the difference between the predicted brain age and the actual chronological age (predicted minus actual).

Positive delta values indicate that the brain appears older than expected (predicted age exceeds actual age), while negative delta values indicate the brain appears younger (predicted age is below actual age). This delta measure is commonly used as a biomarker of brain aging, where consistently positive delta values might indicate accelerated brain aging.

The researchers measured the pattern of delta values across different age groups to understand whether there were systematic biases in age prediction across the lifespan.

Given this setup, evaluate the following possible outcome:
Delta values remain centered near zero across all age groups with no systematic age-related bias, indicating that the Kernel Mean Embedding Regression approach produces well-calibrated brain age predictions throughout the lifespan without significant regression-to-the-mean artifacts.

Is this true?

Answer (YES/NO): NO